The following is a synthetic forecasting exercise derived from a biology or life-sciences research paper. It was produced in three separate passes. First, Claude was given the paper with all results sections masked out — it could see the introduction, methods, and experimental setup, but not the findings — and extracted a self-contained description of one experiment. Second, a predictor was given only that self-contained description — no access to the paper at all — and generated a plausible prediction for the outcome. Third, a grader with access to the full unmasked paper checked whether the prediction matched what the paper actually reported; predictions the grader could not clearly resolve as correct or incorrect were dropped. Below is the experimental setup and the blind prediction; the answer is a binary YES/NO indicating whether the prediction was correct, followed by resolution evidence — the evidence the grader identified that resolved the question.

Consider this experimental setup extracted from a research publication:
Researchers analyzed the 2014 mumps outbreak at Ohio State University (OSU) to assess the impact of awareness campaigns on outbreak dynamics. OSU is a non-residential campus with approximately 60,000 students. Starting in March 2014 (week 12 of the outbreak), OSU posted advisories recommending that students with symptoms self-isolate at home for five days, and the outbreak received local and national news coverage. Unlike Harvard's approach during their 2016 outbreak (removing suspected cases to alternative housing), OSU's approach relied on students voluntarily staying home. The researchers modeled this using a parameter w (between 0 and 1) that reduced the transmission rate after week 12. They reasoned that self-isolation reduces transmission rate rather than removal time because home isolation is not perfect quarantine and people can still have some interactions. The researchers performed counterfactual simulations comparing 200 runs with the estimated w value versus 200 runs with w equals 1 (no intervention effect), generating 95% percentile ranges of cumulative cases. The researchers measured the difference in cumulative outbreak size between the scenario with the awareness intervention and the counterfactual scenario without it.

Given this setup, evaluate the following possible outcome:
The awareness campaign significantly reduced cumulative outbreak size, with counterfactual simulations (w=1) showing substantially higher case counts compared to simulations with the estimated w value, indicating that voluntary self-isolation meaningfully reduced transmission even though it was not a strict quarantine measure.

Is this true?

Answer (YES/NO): YES